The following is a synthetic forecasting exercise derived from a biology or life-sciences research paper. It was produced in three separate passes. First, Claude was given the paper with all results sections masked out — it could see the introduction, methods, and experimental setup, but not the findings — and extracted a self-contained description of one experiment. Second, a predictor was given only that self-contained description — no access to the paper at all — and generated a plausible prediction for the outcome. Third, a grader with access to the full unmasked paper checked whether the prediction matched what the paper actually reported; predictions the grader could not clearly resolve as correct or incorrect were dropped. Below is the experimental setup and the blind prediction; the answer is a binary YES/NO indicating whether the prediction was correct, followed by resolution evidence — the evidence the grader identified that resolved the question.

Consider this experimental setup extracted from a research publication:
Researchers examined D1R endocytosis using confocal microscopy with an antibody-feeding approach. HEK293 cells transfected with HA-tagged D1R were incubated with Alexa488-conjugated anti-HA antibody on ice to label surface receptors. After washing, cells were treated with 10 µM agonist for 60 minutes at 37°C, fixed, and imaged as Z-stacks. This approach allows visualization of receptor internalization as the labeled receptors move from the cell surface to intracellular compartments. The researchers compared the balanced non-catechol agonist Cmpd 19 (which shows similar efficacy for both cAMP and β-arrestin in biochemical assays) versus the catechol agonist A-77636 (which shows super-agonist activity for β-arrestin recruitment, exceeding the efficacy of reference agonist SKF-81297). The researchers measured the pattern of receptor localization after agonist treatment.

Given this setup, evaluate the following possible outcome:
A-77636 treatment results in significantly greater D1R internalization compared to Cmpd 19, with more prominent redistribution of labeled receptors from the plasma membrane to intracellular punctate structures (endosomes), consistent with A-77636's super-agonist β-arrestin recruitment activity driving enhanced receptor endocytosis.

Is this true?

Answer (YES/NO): YES